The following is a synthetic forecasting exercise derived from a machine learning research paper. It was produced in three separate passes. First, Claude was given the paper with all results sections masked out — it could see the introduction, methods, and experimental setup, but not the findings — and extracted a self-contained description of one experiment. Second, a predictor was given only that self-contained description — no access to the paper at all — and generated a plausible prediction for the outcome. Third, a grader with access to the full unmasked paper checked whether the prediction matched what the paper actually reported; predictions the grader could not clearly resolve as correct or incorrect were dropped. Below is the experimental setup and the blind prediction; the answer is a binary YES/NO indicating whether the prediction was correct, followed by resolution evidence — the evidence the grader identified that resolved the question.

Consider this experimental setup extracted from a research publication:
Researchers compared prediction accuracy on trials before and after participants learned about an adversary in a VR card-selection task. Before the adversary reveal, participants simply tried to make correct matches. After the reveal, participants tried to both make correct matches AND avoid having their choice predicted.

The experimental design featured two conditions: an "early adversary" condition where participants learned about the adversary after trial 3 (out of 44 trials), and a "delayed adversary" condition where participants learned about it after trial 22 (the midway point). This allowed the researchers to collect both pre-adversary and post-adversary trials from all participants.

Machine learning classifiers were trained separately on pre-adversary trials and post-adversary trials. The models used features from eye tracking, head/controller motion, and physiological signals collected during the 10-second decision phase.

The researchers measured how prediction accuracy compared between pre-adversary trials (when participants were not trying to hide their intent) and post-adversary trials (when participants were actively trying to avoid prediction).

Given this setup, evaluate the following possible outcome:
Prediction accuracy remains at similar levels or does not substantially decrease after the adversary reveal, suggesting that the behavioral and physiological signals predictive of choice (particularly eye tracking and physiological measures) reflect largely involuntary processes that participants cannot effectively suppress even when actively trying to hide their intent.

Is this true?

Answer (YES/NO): NO